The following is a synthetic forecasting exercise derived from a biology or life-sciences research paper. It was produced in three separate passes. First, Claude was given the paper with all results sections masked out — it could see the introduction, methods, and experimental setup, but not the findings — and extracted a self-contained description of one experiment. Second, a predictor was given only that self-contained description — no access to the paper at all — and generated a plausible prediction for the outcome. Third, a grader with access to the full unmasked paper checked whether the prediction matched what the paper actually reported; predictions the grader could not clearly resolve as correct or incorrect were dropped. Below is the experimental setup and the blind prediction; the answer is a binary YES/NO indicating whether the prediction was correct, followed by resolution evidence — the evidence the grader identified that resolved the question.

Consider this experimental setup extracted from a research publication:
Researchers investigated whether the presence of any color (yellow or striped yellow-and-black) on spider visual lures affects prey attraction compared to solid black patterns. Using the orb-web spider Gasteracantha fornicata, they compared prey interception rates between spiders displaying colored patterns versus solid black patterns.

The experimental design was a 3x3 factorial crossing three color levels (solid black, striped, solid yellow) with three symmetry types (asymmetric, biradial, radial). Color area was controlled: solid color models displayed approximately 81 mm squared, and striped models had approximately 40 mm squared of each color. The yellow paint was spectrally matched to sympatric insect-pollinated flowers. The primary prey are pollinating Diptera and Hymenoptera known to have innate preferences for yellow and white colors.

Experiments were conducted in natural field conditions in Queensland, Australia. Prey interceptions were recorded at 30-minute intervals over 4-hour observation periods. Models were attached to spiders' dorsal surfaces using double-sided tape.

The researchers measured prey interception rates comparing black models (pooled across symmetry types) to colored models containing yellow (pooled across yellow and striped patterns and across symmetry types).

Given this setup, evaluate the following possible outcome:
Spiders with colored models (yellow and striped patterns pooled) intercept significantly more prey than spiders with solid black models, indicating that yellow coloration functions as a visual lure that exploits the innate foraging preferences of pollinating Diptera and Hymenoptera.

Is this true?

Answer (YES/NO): YES